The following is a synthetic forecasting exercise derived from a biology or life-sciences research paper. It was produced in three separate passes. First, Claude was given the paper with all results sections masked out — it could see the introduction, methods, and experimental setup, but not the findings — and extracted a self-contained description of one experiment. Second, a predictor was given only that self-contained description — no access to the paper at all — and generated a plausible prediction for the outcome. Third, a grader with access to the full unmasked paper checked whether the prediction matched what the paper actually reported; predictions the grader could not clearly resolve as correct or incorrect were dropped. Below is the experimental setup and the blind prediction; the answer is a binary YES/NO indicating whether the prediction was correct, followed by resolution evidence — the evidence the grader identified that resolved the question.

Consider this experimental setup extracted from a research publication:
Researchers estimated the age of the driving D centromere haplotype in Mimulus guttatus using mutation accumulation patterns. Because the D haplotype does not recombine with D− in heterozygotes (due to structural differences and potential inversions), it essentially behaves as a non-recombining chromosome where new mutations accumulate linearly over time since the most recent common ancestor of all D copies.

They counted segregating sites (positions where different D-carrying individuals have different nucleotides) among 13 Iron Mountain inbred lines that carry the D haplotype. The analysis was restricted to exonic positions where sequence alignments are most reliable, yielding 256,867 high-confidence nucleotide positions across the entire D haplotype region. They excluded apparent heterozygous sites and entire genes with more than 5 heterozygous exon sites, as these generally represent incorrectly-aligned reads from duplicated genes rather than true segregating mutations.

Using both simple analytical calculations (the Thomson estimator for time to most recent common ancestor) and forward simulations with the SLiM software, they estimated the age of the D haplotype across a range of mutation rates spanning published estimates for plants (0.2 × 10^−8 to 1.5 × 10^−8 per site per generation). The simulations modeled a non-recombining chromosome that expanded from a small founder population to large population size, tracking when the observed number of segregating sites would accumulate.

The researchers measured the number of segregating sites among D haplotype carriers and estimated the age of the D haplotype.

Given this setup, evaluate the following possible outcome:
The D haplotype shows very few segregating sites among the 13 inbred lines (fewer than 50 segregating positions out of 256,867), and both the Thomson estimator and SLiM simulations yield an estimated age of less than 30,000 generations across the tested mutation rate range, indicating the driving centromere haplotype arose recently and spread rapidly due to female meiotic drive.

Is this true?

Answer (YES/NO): YES